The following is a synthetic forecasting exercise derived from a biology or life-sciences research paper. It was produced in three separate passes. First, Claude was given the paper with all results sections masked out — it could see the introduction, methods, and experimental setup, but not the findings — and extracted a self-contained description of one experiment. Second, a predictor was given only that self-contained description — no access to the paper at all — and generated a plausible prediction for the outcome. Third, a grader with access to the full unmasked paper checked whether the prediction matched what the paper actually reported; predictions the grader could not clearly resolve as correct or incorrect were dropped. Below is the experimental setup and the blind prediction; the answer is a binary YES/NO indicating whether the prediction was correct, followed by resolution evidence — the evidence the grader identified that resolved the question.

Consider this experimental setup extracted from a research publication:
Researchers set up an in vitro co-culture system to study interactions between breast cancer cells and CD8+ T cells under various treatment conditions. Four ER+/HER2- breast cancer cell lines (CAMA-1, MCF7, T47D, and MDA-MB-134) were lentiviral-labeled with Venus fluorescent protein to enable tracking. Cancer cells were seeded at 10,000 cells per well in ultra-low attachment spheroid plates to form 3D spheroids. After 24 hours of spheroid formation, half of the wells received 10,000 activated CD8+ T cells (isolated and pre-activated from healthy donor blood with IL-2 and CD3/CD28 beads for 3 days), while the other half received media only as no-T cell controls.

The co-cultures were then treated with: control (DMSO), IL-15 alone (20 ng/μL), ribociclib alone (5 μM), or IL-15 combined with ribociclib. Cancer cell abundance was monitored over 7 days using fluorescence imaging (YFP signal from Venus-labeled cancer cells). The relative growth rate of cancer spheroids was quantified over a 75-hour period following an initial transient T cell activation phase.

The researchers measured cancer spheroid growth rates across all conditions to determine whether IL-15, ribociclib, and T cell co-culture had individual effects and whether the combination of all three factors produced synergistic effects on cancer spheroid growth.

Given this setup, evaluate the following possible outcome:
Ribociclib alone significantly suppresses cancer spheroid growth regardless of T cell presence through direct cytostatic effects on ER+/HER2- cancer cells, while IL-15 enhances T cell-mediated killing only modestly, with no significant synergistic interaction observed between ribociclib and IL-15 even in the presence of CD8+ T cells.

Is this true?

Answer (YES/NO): NO